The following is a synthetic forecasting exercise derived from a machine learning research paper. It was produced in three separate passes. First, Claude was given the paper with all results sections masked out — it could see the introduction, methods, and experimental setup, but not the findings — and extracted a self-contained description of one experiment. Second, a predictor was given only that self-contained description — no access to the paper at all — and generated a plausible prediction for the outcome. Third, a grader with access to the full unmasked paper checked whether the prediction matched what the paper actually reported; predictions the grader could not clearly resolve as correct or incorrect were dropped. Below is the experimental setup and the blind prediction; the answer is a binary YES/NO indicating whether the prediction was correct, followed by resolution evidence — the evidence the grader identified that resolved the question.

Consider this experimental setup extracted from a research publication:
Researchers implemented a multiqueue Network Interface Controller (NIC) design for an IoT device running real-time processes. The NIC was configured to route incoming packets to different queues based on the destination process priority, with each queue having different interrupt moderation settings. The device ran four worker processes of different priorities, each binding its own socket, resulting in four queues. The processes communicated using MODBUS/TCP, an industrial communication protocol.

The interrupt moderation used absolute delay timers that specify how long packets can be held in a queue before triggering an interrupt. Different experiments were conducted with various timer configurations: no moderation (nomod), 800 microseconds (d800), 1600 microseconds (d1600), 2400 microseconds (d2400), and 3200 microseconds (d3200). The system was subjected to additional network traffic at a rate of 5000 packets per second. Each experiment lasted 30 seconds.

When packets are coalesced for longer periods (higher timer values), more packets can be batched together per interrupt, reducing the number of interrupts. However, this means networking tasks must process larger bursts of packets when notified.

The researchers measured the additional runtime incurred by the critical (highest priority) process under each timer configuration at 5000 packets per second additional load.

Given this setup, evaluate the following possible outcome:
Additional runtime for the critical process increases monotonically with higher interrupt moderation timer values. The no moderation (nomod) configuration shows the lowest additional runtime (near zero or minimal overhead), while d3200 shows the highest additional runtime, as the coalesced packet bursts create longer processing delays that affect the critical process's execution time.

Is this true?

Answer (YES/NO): NO